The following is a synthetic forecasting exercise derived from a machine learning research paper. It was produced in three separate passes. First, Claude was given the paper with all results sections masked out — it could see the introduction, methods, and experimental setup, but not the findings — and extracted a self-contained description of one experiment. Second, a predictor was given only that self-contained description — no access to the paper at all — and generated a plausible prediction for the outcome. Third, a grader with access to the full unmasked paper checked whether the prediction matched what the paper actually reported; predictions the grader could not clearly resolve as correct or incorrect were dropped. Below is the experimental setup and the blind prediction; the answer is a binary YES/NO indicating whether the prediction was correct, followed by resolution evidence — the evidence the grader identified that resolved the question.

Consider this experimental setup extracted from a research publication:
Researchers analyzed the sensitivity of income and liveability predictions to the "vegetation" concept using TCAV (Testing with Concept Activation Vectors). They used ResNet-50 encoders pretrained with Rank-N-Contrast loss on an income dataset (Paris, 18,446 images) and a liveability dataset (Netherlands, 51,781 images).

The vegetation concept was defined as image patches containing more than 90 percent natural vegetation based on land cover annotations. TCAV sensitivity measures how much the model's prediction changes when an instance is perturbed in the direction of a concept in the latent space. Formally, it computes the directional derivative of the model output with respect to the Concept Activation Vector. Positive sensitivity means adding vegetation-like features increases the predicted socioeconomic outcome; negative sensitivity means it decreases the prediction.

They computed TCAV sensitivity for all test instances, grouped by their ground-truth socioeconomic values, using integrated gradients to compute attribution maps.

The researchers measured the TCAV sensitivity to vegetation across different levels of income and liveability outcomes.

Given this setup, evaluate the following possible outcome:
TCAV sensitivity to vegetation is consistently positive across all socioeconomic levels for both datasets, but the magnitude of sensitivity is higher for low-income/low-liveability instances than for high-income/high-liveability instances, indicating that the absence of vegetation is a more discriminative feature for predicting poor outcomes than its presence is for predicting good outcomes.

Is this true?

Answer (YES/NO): NO